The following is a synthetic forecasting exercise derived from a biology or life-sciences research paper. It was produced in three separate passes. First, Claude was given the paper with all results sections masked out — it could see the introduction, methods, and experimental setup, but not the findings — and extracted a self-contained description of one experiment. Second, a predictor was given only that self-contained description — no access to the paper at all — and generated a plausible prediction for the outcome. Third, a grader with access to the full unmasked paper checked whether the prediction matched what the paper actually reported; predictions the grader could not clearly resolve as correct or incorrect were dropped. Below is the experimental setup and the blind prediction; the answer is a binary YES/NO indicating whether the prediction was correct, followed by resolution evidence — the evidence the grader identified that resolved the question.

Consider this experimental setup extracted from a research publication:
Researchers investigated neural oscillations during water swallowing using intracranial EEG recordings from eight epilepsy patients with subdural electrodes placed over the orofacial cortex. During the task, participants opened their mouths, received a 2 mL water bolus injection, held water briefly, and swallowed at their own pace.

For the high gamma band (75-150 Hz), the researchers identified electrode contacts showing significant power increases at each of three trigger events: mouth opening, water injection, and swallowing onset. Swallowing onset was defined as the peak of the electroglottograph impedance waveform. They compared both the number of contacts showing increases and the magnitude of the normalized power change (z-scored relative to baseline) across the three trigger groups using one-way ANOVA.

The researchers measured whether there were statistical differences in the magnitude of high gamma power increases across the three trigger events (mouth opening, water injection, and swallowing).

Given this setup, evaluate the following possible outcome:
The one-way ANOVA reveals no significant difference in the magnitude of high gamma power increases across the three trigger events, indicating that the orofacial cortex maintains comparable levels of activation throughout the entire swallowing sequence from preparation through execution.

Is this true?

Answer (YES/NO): YES